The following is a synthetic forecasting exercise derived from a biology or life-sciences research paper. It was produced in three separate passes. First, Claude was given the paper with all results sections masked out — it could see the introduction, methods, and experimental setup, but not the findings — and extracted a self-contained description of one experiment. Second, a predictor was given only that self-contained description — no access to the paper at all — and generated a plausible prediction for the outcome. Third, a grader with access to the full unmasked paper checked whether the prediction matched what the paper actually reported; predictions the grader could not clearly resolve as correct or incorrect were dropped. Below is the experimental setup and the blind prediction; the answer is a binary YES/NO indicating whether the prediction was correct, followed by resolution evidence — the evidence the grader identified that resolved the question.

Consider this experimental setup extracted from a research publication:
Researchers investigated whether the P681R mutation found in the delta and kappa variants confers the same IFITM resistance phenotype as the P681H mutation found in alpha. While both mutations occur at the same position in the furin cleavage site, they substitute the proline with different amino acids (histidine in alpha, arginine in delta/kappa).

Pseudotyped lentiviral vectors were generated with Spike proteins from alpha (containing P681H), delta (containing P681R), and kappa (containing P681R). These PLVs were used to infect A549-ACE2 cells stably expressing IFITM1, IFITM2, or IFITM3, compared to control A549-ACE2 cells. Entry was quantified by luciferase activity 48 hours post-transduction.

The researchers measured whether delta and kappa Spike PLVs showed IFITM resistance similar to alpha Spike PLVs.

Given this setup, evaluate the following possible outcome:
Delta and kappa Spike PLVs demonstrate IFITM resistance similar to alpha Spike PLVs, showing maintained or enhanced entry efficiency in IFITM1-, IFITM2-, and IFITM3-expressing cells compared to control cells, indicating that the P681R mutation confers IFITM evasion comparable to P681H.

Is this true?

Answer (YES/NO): NO